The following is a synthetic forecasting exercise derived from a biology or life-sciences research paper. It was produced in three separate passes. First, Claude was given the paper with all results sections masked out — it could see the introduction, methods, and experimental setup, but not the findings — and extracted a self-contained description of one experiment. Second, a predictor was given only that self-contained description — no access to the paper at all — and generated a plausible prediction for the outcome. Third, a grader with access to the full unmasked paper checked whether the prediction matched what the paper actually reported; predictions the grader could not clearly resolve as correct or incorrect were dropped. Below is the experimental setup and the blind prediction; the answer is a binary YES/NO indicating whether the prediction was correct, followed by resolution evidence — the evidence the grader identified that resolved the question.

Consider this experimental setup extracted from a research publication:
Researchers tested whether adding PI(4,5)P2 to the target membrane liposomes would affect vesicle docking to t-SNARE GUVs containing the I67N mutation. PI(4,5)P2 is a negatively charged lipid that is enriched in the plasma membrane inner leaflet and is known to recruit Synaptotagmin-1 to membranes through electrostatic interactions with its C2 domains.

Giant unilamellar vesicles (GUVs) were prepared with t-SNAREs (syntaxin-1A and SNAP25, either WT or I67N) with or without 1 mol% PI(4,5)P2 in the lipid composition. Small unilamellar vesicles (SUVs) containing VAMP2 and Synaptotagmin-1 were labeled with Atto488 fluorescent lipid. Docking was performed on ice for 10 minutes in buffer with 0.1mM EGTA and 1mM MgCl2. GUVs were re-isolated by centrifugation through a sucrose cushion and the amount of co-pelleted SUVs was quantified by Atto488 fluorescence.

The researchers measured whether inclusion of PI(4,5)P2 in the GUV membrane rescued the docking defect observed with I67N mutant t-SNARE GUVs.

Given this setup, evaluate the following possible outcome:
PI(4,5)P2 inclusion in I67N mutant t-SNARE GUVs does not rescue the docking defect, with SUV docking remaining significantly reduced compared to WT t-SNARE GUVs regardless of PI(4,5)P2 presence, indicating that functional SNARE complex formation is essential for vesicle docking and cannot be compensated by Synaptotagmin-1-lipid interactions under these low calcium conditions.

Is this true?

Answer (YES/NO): YES